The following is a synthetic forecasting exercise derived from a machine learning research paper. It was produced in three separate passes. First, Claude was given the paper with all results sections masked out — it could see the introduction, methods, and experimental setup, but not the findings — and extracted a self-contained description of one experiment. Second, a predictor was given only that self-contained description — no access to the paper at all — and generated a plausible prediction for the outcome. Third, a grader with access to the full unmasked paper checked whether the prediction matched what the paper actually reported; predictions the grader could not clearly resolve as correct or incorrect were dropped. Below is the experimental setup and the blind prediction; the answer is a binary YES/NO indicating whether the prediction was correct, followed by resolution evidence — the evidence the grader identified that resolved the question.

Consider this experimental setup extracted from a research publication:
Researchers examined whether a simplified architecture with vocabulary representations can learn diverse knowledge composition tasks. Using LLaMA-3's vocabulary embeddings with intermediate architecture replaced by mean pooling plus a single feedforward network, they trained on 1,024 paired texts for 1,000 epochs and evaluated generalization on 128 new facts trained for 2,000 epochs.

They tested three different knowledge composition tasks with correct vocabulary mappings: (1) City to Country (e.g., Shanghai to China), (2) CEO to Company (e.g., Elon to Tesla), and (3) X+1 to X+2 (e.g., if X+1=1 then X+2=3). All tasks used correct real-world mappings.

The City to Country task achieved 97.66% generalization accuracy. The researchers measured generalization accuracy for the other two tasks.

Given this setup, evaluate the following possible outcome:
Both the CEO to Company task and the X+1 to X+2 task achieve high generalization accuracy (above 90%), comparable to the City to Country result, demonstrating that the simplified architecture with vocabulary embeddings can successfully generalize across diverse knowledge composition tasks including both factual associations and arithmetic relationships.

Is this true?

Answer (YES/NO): NO